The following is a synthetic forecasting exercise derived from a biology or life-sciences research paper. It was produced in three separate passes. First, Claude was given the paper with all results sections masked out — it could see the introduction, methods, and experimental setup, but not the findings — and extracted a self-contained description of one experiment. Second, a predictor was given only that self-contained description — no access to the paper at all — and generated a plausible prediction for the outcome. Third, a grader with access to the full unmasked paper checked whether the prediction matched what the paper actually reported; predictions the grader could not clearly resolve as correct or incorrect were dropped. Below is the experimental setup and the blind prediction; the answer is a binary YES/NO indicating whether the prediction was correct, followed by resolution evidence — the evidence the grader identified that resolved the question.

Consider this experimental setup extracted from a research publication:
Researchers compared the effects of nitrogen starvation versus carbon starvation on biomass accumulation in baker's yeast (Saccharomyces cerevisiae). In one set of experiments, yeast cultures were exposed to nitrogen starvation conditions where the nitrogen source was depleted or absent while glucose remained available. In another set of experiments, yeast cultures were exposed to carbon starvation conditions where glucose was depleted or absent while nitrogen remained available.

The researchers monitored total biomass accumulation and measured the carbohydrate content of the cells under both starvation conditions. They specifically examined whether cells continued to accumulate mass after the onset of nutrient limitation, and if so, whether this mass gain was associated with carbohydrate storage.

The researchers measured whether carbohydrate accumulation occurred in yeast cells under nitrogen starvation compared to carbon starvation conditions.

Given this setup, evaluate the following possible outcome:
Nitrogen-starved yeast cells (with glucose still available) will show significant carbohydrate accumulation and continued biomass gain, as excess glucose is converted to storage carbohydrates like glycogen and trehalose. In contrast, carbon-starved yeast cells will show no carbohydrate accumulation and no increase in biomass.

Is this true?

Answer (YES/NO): YES